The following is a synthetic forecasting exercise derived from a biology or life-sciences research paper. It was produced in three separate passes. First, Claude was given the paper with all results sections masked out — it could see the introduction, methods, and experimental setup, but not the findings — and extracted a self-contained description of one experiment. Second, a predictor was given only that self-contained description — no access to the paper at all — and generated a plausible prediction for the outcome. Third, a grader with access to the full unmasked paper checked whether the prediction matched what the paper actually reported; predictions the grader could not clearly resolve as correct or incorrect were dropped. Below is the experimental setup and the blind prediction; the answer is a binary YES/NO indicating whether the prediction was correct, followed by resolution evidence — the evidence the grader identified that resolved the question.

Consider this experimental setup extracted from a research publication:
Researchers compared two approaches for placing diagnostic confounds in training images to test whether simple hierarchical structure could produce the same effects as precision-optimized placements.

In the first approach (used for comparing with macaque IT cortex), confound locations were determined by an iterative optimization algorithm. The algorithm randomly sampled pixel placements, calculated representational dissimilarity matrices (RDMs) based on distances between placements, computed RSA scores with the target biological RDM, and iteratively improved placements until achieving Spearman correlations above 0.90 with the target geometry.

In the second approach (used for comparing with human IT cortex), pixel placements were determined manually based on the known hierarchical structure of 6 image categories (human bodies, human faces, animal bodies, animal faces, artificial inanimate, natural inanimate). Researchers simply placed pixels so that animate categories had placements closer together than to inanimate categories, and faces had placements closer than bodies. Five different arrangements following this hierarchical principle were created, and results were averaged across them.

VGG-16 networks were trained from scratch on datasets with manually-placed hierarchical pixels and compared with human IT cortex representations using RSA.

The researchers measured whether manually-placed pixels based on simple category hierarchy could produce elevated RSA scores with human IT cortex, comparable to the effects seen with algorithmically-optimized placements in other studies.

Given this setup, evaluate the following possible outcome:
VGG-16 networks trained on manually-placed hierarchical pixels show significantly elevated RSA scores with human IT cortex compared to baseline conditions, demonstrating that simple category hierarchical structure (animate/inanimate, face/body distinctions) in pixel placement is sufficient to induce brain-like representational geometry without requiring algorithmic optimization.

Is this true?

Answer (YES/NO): YES